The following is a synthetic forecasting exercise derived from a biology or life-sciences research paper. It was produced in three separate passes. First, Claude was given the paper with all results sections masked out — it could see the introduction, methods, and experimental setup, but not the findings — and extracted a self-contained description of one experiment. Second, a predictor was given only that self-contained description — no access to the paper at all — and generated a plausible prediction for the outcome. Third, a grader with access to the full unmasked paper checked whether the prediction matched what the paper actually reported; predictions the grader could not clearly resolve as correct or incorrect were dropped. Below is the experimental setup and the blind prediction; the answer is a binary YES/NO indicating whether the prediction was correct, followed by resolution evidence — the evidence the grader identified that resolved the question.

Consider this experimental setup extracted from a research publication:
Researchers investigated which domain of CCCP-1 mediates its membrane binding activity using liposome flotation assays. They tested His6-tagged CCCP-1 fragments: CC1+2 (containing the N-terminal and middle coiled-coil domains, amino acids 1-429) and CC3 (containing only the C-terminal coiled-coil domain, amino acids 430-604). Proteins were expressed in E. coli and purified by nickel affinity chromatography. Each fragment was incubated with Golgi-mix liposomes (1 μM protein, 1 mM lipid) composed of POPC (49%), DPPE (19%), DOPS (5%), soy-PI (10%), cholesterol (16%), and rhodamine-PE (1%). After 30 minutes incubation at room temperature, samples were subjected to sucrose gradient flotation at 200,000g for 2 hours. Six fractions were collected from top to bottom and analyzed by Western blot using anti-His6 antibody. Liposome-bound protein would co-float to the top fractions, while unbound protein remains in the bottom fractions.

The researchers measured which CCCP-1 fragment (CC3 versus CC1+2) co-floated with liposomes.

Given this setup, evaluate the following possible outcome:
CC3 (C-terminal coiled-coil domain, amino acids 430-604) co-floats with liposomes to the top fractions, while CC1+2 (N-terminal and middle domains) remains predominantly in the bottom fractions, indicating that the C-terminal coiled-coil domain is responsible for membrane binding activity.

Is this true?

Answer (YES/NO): YES